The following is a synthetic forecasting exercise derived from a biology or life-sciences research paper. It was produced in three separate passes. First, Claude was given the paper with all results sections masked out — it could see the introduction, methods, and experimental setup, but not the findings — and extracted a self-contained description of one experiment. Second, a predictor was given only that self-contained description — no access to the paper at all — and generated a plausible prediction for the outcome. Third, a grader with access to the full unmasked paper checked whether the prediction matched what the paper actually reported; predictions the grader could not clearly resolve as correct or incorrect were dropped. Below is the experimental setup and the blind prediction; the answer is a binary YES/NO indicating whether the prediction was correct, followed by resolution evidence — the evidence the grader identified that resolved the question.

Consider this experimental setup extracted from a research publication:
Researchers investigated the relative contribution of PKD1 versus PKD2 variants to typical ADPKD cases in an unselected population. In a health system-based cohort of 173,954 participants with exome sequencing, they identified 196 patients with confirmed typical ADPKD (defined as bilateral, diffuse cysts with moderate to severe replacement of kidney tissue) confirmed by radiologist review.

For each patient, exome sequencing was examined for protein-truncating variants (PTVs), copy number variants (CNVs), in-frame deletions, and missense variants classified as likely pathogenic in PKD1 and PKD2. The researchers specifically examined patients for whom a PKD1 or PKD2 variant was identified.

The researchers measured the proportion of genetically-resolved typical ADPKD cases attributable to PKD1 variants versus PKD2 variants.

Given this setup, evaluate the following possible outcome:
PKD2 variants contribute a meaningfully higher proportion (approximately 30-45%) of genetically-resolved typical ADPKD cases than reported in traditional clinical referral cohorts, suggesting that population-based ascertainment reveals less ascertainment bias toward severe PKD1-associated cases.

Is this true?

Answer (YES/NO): NO